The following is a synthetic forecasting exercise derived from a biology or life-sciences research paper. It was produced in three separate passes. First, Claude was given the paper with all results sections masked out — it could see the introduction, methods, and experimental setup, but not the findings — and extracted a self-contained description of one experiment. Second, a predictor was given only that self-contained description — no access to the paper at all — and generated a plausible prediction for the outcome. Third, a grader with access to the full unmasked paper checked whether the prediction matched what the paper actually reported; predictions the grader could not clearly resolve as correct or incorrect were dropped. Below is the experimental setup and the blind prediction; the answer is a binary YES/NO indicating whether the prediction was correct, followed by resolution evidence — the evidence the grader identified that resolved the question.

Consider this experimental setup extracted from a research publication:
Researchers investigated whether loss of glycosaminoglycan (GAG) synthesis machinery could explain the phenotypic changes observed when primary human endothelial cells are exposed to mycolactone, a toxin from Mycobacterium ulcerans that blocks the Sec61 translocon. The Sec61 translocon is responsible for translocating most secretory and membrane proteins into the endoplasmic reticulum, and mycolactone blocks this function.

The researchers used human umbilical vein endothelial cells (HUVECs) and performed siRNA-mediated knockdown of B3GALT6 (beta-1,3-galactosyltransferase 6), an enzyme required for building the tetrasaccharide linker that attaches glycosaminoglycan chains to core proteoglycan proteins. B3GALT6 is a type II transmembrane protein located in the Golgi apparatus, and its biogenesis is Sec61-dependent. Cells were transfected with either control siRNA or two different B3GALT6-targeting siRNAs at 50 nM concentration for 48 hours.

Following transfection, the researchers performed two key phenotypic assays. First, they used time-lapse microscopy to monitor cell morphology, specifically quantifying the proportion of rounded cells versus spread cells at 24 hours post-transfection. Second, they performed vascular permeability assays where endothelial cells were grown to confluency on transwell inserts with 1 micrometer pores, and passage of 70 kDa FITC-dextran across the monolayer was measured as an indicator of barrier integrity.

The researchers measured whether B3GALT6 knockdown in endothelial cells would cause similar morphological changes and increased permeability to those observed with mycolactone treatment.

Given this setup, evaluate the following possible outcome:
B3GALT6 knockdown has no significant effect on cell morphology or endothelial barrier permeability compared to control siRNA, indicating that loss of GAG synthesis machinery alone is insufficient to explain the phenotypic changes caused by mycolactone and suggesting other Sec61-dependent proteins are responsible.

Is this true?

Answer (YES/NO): NO